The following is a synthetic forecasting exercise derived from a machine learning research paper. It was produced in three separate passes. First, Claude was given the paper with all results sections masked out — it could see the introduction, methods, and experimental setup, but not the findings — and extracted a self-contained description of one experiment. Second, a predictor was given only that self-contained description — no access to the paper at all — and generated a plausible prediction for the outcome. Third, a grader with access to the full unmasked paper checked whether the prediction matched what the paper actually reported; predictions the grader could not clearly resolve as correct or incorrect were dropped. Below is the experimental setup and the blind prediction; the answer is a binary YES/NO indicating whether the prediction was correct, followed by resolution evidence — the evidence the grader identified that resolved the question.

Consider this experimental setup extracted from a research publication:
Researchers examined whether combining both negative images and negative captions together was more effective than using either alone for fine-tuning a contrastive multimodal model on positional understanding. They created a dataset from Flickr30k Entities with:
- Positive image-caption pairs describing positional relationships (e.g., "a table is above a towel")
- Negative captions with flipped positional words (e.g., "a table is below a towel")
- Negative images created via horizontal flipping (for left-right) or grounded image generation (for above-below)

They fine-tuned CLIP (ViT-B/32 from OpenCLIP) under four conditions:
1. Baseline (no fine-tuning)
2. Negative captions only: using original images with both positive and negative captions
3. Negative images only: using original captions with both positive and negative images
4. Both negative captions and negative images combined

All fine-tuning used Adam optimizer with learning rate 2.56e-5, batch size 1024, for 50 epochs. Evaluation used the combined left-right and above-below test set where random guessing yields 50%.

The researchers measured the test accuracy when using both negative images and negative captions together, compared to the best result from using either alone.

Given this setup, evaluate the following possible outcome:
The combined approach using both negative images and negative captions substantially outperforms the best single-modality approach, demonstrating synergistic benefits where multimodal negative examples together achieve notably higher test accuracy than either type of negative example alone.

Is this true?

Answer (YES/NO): YES